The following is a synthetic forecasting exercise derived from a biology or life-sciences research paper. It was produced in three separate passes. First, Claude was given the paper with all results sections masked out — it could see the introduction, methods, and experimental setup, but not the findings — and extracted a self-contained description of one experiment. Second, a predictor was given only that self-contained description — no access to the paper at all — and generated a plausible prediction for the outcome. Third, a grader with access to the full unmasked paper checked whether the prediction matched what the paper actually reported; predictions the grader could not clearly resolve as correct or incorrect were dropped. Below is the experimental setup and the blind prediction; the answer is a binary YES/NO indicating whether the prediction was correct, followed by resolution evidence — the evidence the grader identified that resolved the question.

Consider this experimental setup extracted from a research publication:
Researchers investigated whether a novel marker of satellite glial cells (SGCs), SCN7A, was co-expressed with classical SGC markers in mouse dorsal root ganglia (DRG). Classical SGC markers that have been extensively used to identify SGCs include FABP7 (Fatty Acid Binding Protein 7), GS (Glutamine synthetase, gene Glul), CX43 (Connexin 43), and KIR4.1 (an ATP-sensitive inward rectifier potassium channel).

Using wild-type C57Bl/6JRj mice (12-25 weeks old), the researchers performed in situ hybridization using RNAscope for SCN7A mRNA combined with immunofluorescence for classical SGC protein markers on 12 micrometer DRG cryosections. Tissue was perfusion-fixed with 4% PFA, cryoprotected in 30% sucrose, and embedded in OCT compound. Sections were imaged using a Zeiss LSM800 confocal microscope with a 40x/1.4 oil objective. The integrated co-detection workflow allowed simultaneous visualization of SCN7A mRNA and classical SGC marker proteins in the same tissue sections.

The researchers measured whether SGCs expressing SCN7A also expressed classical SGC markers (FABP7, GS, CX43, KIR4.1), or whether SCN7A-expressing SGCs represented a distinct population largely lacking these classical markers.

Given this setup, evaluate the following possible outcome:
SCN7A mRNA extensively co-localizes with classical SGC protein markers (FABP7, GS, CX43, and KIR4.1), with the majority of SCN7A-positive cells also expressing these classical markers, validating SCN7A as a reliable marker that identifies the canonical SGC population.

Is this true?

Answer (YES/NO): NO